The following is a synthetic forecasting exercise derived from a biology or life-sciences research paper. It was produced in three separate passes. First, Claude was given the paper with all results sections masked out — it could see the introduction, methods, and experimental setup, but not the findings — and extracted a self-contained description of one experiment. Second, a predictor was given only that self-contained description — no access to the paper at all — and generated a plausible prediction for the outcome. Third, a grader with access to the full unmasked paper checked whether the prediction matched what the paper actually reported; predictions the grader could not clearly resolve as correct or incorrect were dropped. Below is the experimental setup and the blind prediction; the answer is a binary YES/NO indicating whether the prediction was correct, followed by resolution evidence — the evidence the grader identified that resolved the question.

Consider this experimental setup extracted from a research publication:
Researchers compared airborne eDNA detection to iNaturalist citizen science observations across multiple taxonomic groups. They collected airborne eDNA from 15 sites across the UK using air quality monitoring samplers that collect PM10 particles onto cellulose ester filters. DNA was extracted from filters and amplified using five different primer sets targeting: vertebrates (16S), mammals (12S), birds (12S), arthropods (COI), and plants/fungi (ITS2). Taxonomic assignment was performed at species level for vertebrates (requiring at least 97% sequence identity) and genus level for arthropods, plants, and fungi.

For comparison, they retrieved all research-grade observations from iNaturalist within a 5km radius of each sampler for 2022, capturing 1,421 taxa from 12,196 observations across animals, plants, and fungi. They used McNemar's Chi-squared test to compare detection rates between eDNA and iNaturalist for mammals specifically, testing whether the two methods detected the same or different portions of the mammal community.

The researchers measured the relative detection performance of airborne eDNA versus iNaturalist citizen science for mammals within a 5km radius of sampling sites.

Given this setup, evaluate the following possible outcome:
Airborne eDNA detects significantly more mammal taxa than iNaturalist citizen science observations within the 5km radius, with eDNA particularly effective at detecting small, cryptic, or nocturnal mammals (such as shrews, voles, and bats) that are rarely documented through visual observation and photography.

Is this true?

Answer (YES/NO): NO